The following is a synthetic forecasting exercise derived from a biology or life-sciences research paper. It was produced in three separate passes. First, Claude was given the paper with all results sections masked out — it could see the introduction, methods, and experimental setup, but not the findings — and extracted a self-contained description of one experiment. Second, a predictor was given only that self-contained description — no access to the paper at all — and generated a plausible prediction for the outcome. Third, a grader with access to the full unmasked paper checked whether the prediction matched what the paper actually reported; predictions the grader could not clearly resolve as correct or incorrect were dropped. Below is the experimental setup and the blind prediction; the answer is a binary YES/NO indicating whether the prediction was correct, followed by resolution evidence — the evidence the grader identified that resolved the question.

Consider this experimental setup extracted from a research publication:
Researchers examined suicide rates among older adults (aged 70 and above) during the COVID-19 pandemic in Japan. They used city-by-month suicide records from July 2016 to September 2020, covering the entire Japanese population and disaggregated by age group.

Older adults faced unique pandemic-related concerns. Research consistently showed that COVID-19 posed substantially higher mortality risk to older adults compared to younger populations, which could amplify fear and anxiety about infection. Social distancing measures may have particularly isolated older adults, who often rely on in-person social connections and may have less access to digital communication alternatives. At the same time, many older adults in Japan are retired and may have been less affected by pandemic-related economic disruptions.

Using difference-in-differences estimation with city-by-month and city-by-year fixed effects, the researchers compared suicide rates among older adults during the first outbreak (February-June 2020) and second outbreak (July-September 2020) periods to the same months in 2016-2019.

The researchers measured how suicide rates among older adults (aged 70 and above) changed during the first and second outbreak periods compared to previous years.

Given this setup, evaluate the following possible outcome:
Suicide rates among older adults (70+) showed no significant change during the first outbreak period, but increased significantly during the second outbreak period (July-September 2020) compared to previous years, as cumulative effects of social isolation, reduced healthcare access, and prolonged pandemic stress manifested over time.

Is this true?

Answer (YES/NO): NO